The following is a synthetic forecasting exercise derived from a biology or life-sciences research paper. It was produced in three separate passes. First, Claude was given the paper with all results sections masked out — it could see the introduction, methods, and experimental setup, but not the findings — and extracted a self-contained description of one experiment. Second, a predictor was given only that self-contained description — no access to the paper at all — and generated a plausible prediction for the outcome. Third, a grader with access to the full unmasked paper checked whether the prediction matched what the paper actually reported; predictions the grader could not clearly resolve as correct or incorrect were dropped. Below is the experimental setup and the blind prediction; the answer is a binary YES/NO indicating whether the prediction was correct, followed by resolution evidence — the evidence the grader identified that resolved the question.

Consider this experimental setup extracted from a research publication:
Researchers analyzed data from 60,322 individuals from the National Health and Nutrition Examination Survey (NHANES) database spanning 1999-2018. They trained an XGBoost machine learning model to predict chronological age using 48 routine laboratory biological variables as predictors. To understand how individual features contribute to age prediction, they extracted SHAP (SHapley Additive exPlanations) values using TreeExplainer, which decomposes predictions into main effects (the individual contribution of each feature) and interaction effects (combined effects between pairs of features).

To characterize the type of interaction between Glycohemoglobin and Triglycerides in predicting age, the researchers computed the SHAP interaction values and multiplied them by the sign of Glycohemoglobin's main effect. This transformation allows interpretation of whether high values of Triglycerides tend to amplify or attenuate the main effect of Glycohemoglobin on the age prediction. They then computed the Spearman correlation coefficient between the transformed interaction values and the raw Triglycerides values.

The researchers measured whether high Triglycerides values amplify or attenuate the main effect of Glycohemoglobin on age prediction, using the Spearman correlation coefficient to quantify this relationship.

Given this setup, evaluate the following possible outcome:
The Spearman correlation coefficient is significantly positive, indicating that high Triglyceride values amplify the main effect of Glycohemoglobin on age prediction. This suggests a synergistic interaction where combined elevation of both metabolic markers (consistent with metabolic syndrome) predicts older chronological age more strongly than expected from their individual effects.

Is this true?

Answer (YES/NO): YES